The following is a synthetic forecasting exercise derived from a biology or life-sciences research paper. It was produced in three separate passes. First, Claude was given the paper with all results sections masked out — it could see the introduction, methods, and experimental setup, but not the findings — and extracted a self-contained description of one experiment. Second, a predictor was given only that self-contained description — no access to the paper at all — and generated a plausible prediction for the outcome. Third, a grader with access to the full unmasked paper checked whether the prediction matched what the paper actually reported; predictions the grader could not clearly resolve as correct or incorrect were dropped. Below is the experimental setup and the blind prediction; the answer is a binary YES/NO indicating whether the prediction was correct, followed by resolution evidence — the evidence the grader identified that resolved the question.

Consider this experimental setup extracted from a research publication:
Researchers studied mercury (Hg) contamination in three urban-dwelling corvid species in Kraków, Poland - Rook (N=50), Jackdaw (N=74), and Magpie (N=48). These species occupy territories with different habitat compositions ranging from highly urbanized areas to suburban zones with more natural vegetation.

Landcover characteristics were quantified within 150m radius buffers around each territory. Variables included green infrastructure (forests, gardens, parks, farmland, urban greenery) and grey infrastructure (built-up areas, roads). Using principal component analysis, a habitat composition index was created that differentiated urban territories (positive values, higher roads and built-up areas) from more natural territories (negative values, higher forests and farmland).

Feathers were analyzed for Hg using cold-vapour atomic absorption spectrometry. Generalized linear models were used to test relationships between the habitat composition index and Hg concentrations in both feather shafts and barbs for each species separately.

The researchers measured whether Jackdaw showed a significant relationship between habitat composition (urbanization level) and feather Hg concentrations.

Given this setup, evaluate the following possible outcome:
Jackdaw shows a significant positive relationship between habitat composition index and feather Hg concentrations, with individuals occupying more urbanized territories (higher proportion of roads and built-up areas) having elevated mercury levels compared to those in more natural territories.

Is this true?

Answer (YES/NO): NO